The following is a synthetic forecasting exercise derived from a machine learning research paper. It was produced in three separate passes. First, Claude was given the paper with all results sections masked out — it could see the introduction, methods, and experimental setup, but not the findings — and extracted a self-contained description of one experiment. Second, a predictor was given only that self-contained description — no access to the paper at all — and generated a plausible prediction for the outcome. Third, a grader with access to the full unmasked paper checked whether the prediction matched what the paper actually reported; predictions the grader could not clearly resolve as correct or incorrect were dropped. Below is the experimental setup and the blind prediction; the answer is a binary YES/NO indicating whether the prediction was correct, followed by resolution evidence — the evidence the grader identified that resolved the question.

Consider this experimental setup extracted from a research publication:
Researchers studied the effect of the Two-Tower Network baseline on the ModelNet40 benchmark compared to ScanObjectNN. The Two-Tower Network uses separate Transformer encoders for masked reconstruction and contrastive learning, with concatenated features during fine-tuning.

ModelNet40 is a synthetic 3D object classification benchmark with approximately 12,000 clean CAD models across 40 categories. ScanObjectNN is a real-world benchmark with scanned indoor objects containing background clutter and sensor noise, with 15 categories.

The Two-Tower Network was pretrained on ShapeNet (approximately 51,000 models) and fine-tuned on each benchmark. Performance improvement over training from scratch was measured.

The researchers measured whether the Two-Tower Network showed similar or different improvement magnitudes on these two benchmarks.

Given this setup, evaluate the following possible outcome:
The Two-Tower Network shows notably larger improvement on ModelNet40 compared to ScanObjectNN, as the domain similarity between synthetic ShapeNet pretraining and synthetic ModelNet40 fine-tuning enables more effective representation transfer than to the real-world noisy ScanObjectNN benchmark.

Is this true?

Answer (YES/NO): NO